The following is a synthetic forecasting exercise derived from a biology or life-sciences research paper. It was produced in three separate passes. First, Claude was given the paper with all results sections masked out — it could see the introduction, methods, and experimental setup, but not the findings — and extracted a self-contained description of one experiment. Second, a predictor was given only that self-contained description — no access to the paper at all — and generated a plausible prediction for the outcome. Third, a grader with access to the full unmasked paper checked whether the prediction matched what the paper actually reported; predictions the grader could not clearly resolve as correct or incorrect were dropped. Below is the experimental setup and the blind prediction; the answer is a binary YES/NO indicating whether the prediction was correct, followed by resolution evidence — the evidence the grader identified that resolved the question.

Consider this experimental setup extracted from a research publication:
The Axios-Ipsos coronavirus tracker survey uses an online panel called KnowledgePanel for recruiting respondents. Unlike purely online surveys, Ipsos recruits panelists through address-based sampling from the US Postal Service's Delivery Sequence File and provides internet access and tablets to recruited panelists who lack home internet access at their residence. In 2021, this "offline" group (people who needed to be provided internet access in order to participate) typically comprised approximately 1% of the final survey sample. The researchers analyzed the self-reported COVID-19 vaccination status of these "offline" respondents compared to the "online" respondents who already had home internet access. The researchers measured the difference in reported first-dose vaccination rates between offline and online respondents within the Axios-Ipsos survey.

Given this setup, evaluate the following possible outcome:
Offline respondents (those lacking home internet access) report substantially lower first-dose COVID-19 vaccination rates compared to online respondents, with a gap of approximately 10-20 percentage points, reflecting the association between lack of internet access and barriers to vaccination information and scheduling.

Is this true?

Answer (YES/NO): NO